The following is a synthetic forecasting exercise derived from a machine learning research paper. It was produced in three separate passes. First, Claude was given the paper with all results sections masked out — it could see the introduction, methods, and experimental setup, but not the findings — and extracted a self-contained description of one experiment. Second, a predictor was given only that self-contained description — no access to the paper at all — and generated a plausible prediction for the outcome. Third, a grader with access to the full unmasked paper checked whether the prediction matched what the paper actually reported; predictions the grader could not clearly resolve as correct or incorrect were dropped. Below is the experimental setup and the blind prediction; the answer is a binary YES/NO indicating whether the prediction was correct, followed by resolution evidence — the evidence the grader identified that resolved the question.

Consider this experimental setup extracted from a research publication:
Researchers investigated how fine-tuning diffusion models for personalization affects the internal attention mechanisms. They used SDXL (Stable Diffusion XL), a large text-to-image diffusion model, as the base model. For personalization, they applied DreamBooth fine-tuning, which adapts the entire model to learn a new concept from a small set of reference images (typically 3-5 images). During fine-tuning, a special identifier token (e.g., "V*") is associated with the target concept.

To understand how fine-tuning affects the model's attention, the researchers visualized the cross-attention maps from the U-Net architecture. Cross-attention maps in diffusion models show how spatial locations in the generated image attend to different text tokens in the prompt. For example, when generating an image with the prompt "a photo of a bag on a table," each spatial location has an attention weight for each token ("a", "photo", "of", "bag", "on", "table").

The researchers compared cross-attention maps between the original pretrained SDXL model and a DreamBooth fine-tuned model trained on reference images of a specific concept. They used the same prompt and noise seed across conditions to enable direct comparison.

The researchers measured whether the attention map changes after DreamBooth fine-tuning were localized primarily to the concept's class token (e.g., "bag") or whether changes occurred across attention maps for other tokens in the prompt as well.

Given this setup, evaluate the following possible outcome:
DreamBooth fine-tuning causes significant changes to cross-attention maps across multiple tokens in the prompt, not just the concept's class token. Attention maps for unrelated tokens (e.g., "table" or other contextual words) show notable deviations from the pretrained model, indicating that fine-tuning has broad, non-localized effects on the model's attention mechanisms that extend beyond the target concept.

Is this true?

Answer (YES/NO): YES